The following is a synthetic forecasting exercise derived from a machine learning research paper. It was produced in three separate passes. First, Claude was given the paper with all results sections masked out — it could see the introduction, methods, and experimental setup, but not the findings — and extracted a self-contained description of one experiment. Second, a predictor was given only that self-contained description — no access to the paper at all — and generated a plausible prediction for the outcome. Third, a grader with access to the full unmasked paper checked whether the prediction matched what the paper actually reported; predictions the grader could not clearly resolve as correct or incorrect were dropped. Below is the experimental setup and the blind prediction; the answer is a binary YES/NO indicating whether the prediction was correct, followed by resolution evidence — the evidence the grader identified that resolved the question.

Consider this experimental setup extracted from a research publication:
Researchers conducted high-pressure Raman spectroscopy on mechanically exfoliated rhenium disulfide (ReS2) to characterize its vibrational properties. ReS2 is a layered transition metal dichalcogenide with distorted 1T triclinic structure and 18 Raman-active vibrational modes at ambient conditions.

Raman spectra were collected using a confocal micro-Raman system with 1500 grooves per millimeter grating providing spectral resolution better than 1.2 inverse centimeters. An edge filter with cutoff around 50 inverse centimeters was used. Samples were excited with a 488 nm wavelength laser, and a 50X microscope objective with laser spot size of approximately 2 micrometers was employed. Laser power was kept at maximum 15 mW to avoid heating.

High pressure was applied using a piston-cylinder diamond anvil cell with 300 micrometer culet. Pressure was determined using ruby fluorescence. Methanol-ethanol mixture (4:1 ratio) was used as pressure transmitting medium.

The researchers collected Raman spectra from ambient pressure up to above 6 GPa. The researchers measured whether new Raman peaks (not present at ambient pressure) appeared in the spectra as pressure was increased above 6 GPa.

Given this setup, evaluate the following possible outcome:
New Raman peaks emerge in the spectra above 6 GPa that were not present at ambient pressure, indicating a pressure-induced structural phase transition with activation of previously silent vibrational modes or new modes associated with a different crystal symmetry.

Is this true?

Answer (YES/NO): YES